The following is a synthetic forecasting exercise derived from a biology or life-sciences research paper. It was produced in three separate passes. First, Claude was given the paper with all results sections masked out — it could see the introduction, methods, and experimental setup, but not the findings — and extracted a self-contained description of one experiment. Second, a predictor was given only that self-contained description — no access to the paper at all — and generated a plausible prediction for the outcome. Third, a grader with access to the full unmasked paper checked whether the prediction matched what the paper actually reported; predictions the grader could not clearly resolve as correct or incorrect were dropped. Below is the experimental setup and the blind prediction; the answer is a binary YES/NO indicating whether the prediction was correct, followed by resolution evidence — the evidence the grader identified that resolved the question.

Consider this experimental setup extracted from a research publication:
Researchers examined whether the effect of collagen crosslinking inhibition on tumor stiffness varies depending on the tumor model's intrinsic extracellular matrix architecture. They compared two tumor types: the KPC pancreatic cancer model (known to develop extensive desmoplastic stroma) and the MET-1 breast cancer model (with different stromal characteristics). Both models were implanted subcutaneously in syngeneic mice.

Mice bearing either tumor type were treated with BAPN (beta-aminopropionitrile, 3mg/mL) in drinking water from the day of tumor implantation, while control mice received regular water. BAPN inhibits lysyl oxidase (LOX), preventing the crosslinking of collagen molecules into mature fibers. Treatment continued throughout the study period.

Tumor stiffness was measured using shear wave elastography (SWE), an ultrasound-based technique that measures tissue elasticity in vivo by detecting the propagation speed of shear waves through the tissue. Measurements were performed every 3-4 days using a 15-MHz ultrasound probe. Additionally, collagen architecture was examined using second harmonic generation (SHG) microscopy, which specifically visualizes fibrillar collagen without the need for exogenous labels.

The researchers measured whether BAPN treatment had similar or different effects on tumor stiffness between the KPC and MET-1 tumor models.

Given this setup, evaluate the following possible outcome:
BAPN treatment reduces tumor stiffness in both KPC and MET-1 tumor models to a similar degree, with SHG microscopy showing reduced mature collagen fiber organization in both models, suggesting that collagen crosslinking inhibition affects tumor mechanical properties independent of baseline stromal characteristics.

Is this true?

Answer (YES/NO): NO